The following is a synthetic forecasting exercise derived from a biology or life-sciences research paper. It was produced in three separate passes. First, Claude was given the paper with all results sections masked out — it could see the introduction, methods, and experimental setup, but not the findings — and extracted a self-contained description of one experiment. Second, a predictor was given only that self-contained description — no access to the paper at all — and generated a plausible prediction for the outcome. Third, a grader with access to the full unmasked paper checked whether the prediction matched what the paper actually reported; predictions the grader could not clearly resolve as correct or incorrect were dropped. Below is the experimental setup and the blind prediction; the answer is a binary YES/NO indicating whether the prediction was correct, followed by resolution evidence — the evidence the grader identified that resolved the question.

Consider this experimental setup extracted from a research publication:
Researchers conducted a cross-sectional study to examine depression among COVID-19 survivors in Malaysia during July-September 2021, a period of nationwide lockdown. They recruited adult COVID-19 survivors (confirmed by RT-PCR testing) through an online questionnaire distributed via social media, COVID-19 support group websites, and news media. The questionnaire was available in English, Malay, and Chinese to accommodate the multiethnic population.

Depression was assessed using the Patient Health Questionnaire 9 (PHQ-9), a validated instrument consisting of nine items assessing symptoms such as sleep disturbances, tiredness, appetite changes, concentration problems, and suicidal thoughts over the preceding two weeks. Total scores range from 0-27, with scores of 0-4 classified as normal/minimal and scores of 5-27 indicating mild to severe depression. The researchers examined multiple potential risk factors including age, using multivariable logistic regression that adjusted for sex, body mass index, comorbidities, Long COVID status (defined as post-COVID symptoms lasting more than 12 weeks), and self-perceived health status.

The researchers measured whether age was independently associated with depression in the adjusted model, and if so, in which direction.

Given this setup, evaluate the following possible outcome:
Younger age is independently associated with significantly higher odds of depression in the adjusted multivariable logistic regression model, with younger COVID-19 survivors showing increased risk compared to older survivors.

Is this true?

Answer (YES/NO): YES